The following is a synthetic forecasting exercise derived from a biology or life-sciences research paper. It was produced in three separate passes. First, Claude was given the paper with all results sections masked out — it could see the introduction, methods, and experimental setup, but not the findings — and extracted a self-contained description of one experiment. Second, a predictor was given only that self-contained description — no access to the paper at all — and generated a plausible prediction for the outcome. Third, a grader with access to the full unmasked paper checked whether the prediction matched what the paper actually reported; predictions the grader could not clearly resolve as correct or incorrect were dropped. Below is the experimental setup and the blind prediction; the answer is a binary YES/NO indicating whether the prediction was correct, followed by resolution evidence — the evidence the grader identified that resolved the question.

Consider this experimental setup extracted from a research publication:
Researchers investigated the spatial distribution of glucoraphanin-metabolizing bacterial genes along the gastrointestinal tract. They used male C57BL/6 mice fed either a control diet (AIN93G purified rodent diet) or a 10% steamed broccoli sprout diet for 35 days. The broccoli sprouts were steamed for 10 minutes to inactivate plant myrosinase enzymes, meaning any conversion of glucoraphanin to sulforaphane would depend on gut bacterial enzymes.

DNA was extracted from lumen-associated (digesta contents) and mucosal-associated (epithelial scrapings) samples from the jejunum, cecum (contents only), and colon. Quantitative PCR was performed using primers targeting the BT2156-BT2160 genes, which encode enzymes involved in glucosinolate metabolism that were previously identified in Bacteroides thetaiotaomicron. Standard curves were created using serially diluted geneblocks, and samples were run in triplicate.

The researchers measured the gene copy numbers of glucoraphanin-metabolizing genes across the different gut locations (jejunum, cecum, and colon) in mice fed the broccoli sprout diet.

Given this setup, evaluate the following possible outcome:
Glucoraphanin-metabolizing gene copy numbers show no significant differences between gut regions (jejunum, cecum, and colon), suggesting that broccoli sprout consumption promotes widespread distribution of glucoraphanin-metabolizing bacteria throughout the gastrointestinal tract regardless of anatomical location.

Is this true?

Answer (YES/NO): NO